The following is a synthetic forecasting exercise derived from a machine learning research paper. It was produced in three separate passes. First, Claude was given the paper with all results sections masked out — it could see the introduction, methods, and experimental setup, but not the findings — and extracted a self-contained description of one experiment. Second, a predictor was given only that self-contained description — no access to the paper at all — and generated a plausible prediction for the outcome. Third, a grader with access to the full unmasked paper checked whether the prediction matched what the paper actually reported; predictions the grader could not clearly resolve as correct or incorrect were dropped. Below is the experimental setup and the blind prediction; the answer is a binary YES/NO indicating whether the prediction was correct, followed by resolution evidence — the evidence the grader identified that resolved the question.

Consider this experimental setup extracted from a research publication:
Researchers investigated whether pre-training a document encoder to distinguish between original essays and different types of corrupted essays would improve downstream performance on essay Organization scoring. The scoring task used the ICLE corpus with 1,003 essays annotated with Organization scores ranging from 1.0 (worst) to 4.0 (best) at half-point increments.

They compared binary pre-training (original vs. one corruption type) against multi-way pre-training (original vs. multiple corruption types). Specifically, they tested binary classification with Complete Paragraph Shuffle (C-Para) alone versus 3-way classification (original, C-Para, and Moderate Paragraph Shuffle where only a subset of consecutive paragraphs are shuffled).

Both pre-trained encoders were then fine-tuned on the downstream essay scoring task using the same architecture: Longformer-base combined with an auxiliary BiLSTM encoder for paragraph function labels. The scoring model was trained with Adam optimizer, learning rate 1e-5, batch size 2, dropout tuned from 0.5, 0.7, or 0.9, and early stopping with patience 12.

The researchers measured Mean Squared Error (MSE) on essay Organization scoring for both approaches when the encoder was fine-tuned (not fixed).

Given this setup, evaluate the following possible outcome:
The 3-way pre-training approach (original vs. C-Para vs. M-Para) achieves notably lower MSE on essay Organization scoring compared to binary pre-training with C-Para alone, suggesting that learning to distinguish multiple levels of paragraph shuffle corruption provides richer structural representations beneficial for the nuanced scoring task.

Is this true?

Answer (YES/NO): YES